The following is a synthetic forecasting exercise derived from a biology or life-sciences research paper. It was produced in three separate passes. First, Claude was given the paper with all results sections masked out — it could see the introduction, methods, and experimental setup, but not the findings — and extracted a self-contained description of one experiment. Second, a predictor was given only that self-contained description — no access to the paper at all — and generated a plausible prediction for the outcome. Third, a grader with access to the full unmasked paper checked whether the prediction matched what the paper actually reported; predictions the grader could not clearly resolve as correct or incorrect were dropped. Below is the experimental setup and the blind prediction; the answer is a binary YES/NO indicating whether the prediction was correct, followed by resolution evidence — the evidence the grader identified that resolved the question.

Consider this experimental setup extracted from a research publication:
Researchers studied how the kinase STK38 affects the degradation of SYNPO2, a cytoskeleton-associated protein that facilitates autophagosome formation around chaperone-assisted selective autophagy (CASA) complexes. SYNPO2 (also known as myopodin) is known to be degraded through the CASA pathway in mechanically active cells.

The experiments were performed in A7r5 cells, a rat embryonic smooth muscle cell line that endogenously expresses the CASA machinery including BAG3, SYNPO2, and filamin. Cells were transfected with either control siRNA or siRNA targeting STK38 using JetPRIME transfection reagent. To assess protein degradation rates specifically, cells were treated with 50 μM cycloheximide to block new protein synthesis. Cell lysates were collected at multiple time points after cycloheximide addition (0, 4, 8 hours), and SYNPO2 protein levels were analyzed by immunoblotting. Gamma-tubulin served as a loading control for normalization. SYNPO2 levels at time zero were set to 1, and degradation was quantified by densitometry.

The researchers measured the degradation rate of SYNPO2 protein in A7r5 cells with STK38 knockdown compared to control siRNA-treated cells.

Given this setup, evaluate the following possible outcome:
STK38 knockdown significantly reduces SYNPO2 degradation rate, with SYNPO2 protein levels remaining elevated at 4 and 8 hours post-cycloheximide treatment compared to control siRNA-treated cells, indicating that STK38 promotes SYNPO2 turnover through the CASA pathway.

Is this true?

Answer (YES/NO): NO